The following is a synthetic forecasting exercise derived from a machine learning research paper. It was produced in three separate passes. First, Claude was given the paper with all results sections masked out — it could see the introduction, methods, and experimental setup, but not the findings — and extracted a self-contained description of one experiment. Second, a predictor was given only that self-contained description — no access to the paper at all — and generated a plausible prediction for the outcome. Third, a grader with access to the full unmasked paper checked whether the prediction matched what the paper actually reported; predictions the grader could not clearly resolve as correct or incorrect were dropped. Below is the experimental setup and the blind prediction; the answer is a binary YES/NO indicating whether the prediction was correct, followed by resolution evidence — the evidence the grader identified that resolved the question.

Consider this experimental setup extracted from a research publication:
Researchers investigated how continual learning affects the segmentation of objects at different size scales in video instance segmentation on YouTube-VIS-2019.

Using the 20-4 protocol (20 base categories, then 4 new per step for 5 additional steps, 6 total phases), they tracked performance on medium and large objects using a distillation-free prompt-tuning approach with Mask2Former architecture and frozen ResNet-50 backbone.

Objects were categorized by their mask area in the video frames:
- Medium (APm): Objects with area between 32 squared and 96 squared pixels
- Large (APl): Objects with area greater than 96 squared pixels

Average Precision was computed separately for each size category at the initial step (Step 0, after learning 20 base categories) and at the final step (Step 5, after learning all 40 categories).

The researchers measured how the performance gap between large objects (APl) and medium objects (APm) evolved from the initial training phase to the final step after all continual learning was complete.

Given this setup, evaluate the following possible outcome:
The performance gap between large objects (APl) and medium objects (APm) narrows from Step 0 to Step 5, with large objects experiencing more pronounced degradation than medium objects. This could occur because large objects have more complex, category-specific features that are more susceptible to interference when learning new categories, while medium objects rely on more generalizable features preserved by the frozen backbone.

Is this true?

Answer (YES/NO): NO